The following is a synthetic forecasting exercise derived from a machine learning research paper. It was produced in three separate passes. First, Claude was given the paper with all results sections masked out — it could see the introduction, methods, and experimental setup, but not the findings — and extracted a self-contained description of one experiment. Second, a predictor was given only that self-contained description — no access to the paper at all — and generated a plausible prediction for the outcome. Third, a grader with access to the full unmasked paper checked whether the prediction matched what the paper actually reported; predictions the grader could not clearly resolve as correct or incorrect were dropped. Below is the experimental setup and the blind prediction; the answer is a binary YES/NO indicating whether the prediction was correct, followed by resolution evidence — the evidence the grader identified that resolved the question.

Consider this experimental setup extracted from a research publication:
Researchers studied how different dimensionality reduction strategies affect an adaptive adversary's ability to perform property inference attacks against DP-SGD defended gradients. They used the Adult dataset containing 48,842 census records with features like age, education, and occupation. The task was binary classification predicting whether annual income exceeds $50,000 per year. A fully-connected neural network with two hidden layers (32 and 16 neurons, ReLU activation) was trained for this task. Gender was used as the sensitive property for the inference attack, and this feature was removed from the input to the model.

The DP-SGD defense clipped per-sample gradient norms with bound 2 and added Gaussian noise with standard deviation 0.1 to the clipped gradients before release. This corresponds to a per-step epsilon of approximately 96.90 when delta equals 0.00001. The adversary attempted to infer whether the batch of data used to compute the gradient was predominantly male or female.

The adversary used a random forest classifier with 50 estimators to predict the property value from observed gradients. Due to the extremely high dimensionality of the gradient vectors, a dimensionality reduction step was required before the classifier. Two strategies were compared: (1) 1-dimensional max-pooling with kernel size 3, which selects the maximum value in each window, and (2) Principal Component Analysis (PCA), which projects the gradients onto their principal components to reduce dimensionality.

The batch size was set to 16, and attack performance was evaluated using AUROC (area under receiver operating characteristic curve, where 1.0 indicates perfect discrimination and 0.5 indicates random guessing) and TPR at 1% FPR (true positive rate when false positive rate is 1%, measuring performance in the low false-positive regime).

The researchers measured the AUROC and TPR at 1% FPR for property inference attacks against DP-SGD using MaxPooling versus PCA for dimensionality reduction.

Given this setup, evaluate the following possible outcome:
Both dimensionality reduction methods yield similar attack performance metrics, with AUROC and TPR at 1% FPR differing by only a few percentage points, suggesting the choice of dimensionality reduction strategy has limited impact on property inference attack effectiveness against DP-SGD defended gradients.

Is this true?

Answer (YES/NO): NO